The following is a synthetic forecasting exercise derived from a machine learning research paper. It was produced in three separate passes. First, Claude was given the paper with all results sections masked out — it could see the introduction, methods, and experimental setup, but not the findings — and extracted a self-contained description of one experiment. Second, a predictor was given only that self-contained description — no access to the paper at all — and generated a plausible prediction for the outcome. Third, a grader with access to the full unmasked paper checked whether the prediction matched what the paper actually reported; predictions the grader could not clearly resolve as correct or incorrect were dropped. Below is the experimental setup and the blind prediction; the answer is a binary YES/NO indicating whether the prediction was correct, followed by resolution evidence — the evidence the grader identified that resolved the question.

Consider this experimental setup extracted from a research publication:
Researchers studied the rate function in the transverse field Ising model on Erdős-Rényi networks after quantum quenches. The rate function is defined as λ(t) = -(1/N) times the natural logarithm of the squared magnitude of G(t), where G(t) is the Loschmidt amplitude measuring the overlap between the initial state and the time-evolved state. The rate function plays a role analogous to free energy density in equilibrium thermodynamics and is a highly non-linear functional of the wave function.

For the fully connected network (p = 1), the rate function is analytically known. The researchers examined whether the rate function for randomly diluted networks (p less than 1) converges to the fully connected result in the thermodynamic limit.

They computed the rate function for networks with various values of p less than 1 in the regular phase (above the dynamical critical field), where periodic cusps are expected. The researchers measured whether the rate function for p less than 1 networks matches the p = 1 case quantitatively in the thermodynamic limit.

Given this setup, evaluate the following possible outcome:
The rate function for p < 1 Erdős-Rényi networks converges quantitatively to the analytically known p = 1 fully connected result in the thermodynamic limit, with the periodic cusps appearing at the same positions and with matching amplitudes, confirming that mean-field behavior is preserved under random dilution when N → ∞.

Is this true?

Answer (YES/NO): NO